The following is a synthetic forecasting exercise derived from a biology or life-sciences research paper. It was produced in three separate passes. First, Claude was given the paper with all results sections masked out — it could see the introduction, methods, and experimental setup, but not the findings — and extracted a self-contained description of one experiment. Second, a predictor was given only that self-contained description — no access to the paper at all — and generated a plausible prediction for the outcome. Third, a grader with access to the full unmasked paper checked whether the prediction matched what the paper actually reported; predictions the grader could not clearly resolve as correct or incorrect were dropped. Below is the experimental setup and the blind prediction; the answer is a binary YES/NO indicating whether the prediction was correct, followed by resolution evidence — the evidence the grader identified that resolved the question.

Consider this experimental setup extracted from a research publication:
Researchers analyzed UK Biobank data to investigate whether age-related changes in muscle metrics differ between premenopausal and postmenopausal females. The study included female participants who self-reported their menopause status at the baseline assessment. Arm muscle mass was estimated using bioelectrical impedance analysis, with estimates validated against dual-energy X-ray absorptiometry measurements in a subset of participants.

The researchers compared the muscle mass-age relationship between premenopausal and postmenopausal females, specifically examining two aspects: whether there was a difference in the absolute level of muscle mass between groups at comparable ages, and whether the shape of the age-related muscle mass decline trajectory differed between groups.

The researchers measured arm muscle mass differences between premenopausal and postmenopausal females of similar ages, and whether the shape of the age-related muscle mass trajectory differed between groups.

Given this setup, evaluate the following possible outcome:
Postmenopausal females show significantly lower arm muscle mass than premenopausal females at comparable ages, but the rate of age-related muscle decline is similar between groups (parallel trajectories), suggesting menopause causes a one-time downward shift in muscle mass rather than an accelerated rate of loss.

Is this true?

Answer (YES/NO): YES